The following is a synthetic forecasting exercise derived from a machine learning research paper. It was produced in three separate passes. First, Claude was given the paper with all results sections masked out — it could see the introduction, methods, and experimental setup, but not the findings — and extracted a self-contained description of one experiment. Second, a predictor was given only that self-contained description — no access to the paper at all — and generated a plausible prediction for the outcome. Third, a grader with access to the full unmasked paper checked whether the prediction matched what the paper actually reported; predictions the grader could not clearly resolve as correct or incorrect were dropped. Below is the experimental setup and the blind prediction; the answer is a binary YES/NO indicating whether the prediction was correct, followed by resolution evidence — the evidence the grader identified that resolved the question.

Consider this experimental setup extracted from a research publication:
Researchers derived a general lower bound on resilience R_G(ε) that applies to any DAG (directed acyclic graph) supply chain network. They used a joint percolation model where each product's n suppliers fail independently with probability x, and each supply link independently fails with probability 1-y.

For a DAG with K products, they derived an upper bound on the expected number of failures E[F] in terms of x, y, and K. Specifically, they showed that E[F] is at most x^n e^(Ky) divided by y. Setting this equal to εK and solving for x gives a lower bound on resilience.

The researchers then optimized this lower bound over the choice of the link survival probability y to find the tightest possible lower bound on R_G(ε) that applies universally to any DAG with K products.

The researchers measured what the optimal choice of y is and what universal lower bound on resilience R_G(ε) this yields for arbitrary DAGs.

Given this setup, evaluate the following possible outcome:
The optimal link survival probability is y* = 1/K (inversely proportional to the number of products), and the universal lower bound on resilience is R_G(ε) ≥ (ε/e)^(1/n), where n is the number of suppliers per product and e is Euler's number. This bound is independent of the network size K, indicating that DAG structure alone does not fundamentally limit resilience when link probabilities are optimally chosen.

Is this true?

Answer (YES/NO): NO